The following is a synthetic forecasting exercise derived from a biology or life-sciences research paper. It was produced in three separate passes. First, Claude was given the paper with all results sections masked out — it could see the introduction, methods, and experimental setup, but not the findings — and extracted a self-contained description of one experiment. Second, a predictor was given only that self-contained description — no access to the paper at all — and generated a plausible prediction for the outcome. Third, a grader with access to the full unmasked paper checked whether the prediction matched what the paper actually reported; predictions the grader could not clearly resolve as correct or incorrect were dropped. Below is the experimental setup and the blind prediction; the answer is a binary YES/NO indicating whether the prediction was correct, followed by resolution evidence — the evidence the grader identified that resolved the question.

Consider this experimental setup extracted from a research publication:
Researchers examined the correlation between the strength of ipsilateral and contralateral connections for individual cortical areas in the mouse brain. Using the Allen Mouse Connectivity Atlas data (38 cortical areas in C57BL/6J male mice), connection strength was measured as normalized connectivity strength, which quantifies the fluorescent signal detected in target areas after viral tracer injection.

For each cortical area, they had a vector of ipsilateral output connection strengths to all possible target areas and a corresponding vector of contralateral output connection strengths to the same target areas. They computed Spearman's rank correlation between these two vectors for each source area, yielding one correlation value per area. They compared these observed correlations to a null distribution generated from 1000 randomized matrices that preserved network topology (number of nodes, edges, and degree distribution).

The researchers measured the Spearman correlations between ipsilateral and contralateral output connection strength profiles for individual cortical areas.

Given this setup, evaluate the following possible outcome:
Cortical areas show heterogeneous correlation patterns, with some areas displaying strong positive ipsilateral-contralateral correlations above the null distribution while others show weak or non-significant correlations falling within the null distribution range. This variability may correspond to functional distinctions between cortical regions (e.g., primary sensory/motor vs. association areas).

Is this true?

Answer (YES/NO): NO